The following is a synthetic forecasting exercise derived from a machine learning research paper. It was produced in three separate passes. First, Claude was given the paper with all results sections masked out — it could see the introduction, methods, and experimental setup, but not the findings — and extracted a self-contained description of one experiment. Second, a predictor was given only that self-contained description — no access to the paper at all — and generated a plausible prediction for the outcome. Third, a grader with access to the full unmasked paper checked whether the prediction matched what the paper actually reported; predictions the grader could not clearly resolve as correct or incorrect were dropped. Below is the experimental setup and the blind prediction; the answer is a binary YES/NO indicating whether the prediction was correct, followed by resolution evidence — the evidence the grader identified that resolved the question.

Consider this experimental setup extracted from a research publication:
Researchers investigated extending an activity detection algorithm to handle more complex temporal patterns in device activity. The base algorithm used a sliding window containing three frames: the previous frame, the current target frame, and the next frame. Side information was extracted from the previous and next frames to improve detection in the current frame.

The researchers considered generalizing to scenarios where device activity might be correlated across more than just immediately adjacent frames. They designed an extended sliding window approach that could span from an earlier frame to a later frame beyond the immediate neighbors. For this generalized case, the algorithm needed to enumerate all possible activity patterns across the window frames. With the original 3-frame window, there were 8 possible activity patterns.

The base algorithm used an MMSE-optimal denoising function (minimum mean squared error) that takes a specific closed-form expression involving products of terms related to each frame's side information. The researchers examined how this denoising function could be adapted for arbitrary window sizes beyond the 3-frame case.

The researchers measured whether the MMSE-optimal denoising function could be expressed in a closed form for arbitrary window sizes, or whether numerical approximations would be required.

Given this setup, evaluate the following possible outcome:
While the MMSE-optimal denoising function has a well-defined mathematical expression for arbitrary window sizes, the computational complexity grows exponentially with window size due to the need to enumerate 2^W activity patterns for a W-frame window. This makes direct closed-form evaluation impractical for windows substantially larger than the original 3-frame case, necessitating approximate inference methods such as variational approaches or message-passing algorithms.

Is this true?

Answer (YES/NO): NO